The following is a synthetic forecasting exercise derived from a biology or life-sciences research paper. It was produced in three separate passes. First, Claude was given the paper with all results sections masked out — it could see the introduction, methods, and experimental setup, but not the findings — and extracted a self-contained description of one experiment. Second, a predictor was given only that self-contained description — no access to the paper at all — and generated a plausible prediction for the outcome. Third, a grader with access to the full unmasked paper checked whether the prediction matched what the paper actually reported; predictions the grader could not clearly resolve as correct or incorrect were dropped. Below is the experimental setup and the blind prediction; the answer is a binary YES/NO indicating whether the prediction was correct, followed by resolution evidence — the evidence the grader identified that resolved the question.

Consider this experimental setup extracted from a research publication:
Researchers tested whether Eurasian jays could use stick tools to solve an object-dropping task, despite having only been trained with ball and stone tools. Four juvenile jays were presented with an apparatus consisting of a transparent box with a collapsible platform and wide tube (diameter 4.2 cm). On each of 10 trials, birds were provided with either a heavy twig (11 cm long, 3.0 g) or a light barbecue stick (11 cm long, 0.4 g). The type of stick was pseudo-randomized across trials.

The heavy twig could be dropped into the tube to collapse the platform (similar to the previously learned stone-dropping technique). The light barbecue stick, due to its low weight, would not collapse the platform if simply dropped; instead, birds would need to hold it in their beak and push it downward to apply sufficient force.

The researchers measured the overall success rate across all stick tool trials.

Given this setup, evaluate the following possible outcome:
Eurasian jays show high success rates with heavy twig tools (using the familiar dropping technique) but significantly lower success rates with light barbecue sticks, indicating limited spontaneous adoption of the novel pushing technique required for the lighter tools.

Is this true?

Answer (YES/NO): NO